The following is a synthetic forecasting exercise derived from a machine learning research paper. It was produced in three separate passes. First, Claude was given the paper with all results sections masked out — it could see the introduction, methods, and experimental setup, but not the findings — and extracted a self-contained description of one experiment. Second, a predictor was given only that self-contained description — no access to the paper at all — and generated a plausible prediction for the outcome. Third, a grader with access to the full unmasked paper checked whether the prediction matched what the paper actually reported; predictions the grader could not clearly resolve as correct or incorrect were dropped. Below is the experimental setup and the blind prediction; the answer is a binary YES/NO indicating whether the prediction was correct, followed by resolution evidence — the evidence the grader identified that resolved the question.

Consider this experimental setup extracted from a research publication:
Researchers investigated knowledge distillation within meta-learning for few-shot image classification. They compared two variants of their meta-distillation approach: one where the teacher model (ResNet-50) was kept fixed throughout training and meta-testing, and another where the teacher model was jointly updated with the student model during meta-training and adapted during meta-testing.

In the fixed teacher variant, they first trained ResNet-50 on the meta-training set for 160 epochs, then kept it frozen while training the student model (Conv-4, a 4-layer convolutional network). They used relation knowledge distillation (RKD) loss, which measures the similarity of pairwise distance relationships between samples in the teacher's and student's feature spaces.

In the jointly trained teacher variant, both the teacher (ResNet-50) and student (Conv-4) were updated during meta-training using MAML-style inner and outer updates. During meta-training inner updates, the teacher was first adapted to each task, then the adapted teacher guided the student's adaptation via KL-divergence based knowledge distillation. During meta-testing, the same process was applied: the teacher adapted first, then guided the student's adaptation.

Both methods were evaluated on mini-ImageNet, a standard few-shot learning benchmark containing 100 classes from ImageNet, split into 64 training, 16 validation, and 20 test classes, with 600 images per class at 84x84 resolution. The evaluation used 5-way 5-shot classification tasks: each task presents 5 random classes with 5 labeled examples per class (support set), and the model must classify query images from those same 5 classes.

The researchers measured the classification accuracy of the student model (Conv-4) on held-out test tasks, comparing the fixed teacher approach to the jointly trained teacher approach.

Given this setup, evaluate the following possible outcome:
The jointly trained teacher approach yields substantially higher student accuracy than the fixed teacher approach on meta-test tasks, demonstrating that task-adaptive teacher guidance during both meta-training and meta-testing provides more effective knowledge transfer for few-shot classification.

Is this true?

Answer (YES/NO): YES